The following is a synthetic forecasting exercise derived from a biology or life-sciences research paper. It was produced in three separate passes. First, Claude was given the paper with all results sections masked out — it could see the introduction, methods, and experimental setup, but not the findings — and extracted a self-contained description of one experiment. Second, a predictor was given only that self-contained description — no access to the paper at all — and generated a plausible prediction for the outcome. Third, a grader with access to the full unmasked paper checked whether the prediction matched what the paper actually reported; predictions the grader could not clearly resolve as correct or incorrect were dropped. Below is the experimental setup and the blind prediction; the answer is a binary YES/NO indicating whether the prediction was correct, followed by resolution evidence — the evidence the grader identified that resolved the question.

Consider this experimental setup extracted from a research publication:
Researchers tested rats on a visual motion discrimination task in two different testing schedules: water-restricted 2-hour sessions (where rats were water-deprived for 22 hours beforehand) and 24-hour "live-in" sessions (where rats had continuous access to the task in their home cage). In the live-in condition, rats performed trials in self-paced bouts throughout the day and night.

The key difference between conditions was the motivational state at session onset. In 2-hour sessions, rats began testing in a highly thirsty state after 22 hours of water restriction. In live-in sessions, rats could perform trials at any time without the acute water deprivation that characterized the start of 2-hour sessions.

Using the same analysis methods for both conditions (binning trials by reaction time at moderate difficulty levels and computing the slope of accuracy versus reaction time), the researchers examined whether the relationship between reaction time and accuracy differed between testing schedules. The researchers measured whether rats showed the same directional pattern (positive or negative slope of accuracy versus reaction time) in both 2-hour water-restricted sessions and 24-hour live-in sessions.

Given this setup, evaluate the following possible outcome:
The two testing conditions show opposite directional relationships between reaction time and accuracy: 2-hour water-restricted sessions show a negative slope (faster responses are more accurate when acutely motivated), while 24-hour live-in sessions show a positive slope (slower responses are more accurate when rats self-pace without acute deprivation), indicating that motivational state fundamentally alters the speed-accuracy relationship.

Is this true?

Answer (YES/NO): NO